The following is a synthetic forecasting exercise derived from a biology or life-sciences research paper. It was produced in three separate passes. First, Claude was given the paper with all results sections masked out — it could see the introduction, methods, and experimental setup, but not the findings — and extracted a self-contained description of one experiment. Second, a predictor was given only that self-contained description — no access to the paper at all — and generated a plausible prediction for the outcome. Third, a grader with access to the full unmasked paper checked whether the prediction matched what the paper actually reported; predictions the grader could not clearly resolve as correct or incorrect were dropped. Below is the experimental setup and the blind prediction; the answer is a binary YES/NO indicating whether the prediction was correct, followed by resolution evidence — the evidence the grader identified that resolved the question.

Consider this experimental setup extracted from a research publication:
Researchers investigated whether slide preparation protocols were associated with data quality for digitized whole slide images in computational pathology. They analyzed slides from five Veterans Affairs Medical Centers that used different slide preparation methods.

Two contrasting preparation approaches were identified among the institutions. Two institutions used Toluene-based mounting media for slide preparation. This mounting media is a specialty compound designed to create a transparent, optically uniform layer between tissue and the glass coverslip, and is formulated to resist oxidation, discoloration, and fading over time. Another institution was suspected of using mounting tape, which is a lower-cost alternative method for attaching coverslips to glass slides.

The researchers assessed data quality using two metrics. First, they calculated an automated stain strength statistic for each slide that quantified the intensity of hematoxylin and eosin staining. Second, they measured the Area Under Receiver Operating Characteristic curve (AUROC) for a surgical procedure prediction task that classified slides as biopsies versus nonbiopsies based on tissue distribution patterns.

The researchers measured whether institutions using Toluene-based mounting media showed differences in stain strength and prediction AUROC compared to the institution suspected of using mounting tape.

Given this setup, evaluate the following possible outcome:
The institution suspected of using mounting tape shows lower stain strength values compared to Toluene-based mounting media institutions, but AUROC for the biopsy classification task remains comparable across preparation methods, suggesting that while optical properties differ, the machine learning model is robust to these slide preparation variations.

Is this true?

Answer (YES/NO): NO